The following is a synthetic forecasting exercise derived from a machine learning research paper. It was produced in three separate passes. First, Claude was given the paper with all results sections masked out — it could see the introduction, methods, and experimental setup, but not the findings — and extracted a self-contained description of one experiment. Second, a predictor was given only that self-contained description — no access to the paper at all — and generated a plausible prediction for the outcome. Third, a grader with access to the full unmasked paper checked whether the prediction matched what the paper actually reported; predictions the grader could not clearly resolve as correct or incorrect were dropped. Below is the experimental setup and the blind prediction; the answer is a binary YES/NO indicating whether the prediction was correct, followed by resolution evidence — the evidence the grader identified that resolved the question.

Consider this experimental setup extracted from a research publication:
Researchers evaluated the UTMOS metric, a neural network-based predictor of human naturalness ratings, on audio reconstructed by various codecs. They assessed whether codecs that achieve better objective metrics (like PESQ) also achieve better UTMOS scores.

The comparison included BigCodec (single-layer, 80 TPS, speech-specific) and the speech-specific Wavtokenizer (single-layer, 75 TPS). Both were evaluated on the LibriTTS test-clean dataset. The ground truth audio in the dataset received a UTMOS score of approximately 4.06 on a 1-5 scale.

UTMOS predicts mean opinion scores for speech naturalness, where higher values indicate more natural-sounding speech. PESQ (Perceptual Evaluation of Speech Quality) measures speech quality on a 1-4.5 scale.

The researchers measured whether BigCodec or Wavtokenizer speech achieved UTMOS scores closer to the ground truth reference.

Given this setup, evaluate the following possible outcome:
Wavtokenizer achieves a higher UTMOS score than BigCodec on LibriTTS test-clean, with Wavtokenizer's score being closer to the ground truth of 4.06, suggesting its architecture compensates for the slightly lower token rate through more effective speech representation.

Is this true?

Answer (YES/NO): YES